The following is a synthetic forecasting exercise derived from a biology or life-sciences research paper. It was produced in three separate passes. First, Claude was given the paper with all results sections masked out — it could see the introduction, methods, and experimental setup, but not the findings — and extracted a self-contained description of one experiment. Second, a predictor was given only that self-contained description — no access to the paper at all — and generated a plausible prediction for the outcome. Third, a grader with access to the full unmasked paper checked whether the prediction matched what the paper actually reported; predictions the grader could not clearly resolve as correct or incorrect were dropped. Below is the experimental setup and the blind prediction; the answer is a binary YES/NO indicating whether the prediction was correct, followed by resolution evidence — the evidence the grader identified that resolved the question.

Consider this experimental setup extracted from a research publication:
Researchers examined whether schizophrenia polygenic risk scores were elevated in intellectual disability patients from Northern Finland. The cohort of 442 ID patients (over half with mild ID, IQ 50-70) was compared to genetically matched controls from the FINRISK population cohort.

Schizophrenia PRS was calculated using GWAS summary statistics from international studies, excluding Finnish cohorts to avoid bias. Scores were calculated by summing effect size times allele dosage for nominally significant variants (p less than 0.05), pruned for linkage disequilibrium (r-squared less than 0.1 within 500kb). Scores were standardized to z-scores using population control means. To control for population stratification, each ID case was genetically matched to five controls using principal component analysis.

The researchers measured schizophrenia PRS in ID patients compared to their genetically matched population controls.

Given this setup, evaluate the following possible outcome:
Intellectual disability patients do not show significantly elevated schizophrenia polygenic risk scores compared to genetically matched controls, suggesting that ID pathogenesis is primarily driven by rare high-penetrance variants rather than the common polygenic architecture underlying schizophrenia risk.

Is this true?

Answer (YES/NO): NO